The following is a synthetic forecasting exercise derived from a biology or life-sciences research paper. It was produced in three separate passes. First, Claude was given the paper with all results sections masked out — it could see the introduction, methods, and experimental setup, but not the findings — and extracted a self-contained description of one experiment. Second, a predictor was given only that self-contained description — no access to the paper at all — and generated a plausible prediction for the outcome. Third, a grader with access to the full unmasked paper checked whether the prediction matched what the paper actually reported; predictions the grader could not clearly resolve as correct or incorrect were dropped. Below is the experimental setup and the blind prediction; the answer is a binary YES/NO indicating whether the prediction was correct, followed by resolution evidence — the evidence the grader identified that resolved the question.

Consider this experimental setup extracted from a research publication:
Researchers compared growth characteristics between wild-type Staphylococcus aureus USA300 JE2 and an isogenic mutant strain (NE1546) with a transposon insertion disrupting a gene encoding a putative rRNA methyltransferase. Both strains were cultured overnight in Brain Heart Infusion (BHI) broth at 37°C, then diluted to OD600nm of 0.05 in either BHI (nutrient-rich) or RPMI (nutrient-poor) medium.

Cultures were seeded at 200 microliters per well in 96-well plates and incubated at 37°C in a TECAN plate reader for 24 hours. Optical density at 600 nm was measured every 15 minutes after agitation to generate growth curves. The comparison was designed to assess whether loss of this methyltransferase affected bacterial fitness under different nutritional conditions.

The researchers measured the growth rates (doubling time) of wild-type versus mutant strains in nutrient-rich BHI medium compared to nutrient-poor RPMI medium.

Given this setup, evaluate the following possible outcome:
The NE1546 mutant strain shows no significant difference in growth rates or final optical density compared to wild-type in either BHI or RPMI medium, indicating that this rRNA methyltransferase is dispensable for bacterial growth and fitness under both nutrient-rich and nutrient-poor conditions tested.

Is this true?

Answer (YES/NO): NO